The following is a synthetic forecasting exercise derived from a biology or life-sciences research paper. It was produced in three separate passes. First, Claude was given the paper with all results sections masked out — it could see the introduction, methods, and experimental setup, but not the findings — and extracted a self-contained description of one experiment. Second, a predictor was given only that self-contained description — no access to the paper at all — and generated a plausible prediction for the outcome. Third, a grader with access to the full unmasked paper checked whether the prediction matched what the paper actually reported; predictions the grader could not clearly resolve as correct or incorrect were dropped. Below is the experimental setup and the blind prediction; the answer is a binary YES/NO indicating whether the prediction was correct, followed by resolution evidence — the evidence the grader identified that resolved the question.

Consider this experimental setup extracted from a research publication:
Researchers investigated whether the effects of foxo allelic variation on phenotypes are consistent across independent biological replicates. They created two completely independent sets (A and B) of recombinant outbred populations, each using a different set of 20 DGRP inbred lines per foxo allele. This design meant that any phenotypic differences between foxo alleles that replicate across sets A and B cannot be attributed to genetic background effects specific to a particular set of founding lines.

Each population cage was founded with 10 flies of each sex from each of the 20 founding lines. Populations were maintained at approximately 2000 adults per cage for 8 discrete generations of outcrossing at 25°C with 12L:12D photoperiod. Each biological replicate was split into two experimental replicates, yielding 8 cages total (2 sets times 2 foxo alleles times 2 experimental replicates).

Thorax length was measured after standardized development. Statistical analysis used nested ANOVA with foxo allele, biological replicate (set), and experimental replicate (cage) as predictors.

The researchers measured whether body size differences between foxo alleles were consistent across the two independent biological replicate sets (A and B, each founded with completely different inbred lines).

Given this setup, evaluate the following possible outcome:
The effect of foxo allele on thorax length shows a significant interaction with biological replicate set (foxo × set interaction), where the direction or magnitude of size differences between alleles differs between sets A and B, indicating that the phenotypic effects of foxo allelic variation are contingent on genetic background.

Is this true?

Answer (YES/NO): NO